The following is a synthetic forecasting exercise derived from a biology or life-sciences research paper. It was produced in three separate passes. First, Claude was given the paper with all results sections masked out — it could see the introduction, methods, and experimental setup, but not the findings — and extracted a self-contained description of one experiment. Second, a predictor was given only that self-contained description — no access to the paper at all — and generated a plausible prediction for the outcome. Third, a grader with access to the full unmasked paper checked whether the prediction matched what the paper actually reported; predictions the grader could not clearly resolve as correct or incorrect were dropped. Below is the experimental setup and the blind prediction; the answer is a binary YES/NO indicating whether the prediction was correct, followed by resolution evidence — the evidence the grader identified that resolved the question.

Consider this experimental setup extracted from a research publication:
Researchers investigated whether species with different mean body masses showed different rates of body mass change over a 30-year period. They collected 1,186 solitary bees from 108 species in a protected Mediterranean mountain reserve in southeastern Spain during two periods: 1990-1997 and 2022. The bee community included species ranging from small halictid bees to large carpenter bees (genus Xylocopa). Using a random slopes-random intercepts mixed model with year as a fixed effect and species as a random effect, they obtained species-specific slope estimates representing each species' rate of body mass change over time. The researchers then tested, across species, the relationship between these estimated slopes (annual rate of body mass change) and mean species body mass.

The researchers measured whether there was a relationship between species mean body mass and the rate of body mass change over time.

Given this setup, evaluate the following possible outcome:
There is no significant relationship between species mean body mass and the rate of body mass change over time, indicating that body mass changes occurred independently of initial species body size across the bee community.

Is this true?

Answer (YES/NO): NO